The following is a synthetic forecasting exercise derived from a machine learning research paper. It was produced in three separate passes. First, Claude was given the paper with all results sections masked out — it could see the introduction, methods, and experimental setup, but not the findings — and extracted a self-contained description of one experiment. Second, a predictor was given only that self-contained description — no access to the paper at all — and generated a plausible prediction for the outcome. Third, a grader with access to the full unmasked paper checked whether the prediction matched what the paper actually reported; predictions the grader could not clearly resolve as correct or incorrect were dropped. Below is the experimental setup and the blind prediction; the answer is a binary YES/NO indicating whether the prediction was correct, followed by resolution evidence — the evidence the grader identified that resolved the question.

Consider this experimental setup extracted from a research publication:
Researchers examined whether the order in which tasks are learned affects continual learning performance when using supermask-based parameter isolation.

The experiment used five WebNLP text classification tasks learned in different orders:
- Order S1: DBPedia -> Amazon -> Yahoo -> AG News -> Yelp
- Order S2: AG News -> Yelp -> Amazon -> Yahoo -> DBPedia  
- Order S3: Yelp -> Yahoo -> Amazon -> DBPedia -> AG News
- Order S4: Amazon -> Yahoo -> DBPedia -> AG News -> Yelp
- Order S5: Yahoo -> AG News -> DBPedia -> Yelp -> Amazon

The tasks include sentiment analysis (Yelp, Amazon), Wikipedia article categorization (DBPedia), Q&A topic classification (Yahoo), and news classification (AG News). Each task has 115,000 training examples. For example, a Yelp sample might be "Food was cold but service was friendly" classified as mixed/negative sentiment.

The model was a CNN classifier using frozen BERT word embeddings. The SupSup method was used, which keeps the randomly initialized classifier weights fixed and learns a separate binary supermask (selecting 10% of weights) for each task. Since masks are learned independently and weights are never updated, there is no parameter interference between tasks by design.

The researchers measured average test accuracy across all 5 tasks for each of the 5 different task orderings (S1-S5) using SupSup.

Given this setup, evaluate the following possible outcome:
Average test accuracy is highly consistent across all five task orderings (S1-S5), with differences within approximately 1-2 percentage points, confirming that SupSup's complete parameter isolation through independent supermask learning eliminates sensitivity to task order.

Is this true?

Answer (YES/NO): YES